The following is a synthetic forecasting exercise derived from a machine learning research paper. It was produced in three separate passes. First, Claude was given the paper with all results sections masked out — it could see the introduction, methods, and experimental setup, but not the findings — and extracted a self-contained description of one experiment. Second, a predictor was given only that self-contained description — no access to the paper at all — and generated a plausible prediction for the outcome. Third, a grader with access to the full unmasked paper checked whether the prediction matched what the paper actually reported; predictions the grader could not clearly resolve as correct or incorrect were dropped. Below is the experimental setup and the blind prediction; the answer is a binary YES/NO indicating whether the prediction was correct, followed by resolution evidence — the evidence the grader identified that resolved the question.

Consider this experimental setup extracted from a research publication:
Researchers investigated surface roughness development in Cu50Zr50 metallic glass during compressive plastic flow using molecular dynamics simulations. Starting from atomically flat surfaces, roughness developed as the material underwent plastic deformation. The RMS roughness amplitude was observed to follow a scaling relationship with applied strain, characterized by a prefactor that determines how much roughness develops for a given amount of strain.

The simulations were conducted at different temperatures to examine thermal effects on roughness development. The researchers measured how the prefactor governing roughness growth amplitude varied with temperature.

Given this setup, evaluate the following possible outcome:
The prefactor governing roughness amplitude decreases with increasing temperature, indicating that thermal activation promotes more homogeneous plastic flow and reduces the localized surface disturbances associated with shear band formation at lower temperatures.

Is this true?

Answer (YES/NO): YES